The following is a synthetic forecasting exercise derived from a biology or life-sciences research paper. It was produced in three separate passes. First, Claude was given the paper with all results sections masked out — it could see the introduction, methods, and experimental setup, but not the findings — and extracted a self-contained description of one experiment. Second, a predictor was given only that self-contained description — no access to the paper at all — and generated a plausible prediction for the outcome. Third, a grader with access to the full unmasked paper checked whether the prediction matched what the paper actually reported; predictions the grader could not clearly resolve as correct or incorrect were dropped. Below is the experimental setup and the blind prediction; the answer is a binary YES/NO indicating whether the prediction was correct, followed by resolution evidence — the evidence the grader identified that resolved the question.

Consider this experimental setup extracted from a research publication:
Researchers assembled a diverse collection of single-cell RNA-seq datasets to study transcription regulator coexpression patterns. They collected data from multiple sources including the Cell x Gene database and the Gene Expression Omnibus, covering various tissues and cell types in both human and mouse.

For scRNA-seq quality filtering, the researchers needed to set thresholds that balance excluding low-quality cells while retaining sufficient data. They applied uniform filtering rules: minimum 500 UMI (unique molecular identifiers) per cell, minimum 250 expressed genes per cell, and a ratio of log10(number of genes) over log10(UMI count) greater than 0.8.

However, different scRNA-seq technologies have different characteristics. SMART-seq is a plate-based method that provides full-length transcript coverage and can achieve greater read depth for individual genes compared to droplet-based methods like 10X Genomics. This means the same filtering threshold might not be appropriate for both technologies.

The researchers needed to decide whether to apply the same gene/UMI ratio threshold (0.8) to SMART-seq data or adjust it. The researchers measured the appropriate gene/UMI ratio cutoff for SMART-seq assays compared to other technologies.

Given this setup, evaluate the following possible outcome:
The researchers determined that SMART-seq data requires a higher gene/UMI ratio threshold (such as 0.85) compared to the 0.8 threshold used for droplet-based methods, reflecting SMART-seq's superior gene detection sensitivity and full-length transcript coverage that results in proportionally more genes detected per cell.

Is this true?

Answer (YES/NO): NO